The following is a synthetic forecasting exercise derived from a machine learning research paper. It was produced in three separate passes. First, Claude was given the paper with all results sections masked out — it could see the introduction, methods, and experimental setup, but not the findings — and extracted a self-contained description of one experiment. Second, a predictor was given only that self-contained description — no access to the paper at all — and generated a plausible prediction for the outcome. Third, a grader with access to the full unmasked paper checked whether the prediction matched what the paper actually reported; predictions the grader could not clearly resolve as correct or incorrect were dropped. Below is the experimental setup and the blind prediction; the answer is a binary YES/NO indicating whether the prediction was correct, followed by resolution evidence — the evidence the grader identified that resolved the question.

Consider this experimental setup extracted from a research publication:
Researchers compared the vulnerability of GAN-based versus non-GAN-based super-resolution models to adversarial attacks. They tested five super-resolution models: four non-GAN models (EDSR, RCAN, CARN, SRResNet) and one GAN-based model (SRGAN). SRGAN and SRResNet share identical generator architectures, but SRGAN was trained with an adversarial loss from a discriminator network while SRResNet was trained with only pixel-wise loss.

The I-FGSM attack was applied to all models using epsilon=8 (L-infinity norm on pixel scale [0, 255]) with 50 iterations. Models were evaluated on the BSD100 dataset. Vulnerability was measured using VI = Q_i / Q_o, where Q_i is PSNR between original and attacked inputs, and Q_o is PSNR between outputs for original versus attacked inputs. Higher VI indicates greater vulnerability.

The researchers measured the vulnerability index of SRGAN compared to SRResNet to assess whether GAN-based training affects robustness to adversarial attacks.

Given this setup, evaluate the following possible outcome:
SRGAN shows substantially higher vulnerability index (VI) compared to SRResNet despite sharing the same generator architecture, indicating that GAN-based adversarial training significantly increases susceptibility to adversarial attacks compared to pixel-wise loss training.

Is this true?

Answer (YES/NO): YES